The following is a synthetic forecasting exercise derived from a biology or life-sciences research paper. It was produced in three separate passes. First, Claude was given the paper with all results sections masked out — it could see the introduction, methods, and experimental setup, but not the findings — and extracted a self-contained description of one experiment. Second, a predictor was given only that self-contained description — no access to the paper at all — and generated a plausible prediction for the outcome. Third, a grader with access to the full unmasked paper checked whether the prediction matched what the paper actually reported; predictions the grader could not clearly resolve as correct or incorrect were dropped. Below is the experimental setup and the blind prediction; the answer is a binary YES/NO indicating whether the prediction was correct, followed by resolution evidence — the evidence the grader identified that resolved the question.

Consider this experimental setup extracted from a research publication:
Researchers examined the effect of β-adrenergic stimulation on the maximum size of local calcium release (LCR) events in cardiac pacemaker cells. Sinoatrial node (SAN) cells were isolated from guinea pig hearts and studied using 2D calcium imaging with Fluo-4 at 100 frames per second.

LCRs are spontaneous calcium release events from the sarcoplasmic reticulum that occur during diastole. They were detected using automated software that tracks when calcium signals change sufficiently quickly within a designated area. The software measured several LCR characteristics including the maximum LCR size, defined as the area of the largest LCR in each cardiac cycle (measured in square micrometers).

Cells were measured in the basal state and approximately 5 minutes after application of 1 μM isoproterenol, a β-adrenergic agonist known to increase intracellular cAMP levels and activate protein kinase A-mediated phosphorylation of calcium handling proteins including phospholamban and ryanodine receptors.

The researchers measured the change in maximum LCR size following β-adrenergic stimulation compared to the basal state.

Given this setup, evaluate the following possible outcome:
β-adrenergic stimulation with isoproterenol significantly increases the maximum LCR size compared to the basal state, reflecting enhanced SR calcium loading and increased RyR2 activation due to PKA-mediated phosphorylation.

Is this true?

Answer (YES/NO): YES